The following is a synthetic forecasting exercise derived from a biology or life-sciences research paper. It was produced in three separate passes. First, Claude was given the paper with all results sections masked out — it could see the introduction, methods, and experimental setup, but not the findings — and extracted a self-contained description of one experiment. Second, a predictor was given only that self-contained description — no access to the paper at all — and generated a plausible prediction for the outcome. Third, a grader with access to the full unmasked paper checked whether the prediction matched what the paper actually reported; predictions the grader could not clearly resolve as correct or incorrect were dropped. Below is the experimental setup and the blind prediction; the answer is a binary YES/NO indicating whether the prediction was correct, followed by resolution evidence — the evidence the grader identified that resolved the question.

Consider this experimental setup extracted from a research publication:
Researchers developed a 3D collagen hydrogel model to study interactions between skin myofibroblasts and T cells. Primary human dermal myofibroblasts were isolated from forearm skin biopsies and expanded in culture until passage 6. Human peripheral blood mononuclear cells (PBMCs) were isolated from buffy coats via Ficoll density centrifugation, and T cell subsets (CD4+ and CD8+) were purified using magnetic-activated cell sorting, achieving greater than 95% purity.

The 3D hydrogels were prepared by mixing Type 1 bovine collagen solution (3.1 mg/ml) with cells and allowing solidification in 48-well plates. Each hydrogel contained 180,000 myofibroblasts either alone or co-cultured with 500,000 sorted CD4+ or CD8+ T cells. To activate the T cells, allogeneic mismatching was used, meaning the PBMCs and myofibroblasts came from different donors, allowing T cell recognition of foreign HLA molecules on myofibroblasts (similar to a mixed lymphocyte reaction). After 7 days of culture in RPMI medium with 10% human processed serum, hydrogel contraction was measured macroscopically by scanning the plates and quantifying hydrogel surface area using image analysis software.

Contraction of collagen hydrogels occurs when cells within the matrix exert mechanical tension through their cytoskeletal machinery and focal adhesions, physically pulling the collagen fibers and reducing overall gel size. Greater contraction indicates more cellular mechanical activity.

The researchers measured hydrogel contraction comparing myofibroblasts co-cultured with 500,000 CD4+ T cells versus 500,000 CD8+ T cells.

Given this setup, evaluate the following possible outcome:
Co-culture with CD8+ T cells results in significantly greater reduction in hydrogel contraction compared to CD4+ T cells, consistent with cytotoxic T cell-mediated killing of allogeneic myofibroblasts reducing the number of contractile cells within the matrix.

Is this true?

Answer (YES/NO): NO